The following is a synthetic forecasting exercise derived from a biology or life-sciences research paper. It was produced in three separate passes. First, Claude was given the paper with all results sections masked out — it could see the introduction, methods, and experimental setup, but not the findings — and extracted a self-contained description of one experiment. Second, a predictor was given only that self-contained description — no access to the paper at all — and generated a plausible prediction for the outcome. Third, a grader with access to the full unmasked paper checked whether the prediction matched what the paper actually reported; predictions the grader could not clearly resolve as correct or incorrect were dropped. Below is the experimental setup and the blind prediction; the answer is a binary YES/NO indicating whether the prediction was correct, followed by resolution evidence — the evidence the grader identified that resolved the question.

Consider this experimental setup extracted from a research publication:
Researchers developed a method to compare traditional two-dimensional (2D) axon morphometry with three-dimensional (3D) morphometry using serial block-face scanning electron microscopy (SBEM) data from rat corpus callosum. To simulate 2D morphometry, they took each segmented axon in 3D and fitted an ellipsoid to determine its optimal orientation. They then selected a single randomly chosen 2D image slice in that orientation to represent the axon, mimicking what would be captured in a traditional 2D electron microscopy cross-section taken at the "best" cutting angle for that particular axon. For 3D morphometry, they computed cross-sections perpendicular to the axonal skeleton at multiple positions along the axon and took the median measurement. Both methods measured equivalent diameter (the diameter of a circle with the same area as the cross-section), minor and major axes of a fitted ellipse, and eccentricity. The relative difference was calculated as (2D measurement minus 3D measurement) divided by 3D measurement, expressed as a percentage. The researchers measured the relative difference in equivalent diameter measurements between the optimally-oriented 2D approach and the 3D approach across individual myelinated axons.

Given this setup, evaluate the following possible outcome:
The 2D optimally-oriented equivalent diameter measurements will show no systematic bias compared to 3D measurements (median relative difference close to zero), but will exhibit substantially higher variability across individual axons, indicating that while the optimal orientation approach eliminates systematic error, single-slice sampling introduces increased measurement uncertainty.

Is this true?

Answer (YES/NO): NO